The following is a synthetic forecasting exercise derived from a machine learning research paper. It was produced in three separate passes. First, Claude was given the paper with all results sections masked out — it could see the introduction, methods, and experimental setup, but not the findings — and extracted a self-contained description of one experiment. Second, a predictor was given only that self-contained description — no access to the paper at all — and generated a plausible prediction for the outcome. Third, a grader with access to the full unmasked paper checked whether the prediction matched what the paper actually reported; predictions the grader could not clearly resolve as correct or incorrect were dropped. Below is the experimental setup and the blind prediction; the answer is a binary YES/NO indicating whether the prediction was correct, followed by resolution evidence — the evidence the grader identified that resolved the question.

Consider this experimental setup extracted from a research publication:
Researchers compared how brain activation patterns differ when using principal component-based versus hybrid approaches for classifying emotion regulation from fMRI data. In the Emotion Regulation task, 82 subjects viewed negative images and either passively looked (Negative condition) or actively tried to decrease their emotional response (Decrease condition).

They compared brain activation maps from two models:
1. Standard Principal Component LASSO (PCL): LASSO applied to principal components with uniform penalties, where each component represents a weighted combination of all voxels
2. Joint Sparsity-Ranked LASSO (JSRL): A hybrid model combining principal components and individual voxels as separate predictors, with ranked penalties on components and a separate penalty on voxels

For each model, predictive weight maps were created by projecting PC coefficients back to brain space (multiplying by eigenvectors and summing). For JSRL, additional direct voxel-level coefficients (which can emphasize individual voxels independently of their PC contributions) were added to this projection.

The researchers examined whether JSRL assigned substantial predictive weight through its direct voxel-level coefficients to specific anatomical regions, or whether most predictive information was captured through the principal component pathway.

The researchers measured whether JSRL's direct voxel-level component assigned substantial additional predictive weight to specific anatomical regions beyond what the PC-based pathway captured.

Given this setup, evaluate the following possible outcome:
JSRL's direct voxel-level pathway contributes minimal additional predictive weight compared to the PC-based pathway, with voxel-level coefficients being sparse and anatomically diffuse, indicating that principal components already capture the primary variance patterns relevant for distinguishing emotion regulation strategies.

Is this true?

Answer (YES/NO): NO